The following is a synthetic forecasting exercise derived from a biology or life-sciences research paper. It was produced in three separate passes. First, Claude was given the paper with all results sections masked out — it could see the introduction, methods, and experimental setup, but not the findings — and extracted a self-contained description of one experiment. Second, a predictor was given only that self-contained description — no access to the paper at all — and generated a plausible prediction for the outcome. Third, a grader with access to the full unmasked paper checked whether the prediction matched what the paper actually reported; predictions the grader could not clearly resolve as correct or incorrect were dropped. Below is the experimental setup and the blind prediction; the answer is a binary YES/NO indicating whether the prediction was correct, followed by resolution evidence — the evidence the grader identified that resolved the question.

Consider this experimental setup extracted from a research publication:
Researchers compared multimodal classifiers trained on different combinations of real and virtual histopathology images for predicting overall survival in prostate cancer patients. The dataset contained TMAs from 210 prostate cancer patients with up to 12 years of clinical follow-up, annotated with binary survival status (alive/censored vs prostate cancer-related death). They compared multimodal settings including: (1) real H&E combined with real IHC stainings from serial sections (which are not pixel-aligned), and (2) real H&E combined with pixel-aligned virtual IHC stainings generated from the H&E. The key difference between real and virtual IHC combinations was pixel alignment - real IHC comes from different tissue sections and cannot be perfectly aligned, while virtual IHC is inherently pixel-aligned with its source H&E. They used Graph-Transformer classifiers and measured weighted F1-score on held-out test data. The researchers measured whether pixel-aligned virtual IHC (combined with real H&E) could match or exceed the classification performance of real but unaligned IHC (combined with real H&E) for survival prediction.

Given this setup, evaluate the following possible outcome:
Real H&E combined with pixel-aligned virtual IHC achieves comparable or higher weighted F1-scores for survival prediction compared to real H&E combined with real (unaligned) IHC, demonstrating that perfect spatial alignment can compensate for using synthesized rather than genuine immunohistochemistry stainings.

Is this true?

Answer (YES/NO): YES